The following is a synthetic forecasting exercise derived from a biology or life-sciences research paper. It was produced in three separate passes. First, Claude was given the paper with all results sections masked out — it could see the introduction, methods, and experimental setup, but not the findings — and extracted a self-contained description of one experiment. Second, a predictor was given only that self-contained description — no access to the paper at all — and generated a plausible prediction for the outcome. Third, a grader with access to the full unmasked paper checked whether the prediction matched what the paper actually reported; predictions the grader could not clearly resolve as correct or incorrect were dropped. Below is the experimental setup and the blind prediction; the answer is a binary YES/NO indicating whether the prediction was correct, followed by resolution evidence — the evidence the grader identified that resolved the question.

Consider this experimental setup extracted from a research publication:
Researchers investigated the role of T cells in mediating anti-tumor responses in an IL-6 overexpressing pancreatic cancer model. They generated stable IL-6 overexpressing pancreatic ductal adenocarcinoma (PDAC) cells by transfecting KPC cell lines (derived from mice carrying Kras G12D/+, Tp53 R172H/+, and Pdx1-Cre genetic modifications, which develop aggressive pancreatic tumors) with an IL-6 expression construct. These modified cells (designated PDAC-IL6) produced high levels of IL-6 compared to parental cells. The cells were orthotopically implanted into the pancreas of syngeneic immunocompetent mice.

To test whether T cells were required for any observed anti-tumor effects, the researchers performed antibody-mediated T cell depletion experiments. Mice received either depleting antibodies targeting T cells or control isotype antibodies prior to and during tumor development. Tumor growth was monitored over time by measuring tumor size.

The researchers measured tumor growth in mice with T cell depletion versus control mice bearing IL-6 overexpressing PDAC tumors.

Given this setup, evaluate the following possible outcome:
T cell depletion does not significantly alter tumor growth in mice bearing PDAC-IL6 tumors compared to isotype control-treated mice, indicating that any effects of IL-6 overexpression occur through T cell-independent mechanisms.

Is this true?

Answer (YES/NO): NO